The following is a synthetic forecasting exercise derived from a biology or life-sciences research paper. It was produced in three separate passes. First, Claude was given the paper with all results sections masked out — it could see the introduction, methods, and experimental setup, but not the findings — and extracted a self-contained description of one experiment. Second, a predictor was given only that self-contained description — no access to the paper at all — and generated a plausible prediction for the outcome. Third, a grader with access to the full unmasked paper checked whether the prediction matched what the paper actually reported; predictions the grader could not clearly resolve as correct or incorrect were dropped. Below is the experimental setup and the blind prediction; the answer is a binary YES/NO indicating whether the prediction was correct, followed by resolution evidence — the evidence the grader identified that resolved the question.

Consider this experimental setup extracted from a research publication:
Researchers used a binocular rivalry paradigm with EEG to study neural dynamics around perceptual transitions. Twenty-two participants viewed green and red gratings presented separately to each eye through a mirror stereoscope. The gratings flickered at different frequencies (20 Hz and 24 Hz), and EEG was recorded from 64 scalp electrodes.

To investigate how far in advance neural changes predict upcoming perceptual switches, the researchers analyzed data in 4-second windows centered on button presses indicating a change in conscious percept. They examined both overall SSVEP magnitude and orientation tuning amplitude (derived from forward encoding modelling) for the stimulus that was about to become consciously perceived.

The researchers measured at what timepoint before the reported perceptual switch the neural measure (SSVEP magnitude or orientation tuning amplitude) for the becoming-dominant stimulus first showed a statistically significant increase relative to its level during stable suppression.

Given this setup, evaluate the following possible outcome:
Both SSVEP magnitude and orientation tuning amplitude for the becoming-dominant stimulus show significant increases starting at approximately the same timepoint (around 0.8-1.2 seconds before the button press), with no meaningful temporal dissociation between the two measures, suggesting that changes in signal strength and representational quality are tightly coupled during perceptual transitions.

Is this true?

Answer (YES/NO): NO